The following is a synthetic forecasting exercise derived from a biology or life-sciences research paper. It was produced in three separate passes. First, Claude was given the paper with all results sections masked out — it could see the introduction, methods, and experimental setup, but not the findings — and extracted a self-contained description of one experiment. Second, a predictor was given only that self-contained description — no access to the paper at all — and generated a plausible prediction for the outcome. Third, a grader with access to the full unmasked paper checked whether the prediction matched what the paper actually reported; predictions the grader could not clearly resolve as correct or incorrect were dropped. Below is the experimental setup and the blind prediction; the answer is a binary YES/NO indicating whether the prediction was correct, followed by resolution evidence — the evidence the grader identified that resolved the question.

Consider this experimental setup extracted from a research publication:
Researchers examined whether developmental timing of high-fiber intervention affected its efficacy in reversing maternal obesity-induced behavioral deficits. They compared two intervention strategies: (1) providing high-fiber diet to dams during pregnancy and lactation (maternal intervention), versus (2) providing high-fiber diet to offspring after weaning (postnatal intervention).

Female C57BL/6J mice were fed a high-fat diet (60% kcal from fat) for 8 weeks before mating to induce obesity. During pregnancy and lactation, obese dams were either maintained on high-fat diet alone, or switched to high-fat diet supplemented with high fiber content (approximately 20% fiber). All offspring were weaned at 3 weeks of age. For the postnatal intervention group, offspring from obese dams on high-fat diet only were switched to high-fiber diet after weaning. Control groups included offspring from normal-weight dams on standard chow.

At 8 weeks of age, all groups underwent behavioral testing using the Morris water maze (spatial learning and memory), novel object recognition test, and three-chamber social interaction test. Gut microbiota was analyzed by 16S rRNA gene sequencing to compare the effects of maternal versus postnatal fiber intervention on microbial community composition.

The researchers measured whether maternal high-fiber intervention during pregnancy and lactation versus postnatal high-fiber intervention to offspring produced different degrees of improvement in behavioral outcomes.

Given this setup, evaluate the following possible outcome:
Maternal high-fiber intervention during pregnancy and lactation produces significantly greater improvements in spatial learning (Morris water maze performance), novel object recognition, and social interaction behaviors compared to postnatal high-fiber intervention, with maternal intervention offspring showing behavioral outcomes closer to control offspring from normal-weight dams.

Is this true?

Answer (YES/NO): NO